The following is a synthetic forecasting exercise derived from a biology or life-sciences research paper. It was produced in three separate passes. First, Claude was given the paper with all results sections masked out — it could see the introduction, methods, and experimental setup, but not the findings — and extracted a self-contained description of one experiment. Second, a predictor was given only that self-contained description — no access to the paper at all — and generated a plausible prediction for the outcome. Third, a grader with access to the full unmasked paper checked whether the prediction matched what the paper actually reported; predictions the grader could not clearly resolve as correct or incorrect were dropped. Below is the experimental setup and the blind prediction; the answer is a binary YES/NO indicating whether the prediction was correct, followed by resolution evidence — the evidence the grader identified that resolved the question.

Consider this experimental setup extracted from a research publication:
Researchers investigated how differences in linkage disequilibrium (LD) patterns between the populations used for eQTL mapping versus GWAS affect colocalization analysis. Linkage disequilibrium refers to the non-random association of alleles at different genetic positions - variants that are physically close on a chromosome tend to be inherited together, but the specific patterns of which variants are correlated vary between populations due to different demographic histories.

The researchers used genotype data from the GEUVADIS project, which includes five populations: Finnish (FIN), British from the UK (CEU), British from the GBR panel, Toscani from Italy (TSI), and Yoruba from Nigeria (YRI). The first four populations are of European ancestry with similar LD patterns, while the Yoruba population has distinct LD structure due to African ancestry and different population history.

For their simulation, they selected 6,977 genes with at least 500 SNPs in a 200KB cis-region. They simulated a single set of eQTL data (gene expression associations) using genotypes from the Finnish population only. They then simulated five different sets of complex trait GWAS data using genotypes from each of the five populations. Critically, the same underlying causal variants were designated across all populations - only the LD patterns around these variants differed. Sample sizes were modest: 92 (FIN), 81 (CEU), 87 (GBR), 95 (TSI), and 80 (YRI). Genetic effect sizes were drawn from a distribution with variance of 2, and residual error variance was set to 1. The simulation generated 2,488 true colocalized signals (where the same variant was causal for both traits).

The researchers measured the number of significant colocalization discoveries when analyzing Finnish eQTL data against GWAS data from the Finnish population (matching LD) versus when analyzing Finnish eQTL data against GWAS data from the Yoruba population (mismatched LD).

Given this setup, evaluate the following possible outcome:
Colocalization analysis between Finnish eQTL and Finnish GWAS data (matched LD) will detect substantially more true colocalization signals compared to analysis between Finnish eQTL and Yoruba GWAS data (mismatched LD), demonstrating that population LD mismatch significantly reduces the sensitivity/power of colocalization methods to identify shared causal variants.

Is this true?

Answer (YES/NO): YES